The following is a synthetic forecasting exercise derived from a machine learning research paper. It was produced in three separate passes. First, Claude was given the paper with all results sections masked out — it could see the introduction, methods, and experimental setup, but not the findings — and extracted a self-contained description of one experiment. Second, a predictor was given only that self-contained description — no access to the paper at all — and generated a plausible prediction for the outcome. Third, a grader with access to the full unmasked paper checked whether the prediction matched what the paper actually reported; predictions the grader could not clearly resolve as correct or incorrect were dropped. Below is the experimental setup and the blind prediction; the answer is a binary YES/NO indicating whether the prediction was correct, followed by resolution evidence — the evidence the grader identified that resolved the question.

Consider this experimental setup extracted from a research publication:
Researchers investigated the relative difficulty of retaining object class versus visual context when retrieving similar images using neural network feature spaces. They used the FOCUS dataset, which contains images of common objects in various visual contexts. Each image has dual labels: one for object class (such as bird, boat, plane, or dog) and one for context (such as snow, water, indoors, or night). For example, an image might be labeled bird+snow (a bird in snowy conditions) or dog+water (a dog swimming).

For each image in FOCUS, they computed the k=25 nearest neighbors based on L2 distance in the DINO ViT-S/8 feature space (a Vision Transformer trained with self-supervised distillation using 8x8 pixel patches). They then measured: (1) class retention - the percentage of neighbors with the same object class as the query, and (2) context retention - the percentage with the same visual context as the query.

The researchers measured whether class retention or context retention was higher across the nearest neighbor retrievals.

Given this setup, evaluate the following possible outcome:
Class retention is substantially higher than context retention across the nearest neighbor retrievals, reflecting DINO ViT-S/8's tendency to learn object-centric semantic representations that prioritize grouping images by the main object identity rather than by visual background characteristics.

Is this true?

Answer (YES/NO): YES